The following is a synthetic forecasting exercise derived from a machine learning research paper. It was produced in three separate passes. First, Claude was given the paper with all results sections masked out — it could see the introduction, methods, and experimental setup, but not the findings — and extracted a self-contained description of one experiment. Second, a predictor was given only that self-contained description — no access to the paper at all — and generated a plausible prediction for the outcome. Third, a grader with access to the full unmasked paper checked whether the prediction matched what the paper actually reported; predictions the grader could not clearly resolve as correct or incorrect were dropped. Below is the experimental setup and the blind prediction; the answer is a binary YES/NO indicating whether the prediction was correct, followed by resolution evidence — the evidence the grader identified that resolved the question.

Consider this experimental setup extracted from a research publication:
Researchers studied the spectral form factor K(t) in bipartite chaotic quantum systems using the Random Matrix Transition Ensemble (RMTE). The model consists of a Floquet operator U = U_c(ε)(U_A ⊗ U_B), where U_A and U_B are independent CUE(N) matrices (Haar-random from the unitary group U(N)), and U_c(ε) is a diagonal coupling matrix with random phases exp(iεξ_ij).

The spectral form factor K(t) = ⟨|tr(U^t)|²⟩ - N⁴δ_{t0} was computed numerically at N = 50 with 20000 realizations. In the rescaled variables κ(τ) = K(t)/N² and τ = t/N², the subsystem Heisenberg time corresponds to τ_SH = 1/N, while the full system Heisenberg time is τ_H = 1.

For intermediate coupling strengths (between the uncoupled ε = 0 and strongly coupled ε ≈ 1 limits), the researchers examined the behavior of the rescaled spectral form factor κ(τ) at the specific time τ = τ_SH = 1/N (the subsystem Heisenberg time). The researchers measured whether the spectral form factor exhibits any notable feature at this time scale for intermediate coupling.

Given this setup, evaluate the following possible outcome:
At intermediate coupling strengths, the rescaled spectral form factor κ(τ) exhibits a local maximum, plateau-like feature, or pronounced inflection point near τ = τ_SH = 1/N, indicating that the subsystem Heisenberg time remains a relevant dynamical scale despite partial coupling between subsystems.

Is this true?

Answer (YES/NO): YES